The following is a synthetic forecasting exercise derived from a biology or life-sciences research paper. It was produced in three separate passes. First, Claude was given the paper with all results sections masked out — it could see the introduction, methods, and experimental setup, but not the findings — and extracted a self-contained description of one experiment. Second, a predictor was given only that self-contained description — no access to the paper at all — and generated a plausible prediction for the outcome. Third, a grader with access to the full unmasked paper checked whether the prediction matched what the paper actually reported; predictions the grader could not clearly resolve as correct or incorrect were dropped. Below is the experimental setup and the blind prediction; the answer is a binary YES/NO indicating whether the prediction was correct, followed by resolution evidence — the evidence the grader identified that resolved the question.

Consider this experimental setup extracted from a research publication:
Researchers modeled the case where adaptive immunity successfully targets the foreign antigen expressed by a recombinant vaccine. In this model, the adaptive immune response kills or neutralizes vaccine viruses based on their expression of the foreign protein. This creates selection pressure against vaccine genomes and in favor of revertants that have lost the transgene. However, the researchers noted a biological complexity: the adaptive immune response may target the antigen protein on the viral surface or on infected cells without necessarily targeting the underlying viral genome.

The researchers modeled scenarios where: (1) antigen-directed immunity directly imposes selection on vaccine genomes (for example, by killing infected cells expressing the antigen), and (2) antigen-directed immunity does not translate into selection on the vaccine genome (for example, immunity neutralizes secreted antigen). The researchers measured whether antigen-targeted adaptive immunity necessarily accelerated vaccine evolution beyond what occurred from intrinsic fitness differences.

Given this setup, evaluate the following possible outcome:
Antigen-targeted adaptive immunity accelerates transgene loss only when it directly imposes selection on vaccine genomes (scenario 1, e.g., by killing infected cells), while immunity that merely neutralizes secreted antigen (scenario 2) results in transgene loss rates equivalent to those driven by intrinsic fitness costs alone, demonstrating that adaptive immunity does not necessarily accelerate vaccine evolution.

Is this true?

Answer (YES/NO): YES